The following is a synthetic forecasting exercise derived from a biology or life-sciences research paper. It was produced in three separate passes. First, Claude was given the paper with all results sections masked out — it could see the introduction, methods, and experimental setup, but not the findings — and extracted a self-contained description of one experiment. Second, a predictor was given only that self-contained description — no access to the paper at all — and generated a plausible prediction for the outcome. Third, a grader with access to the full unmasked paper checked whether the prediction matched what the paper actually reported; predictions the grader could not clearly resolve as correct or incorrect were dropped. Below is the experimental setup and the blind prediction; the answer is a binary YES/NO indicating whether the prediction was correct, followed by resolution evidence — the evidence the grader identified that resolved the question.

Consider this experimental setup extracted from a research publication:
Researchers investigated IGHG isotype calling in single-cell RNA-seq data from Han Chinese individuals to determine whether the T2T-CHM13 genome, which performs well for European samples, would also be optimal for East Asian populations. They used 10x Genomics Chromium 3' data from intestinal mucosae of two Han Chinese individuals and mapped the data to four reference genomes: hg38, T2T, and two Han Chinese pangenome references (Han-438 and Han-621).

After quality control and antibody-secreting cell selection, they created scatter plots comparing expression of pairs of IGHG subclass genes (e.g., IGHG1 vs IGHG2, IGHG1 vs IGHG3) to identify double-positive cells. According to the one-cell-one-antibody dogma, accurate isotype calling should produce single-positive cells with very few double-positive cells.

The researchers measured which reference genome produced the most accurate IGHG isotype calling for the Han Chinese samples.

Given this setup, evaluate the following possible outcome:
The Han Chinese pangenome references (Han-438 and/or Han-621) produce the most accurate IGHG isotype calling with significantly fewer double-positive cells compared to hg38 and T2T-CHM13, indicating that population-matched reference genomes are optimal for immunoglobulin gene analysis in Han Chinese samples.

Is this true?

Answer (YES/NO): YES